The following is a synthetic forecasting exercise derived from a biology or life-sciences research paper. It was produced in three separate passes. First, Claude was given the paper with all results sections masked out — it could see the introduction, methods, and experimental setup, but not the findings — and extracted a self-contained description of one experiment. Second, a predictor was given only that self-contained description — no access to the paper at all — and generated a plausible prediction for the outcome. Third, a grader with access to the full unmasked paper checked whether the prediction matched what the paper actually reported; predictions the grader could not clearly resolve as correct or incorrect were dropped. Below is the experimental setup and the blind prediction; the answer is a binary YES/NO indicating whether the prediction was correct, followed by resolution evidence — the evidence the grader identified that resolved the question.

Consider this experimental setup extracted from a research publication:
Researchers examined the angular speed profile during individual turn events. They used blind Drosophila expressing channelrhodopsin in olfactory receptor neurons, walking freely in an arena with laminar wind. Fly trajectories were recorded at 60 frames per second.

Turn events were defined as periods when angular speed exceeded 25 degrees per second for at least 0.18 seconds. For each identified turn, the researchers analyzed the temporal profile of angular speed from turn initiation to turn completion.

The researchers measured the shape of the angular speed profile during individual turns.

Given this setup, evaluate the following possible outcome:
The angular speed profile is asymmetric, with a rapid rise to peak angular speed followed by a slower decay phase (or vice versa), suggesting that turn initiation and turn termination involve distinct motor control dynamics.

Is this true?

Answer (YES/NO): NO